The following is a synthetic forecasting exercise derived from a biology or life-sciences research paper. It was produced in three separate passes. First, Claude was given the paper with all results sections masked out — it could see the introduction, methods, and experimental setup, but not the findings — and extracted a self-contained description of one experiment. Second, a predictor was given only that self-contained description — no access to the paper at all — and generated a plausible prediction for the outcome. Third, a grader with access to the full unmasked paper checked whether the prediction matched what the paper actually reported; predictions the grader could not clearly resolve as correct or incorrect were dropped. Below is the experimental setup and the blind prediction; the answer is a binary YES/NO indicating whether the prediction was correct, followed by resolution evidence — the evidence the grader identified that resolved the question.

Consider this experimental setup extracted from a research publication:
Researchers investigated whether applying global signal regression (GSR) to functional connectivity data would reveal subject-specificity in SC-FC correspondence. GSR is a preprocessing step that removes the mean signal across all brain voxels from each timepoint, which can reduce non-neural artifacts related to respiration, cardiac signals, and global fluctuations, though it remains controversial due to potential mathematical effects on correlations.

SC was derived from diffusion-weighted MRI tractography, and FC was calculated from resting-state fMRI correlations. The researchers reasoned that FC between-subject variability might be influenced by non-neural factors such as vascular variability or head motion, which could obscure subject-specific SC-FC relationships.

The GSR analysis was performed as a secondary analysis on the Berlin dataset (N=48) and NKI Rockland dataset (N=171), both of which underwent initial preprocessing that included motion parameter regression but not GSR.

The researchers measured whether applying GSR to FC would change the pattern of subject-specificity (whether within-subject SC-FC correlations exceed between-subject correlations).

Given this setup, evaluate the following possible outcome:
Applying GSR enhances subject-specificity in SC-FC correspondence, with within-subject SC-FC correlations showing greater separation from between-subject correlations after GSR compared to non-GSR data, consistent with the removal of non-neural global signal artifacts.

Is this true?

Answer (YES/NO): NO